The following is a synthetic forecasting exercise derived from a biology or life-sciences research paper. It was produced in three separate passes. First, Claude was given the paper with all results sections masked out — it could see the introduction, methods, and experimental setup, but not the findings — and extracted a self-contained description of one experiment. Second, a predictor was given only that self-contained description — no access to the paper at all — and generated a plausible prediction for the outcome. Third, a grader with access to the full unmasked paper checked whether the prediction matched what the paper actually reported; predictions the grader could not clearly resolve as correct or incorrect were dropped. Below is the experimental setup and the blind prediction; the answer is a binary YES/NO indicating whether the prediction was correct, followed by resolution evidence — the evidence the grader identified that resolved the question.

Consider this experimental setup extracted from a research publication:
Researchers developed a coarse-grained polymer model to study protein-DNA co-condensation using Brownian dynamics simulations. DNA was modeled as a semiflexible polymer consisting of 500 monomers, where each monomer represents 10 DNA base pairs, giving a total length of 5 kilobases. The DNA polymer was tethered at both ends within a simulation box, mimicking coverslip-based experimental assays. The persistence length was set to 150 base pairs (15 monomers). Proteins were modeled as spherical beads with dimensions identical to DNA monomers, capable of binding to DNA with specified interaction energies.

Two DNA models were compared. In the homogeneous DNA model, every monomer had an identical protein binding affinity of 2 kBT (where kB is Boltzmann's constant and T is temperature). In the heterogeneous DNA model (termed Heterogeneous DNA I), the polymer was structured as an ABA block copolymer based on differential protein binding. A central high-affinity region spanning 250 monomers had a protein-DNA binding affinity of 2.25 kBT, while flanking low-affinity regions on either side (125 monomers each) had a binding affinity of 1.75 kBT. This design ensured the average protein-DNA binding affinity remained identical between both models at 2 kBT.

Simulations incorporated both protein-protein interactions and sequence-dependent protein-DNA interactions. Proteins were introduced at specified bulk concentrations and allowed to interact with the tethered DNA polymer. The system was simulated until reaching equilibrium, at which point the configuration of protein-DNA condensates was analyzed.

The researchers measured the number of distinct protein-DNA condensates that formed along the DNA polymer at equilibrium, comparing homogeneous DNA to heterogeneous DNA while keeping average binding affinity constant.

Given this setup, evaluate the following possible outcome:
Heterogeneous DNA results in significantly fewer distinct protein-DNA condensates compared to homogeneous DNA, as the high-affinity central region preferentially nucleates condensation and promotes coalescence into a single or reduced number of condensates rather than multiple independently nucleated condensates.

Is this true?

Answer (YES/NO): NO